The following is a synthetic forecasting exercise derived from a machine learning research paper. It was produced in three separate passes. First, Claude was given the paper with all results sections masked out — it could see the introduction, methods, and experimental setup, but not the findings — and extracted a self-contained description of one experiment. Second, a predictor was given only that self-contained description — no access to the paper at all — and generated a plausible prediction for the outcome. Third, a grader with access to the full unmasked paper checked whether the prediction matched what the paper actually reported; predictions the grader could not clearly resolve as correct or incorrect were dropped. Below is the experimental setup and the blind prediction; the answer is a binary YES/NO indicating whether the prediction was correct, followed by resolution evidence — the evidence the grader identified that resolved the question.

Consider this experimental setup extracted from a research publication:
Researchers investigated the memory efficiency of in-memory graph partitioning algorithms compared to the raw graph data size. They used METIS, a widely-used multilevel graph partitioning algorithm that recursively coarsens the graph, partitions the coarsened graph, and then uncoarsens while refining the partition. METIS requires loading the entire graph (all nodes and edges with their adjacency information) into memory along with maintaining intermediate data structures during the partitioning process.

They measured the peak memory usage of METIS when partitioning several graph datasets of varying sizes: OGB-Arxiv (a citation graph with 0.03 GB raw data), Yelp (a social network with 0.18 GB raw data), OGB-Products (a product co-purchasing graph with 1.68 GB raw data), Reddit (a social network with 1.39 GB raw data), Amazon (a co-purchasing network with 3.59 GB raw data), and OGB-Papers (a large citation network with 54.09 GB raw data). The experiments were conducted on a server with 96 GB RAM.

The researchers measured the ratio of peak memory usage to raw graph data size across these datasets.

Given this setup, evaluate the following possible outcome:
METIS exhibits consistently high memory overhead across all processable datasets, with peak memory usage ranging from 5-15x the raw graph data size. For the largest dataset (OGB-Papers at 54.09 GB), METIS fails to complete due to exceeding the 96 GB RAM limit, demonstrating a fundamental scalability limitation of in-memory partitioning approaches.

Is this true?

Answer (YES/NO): NO